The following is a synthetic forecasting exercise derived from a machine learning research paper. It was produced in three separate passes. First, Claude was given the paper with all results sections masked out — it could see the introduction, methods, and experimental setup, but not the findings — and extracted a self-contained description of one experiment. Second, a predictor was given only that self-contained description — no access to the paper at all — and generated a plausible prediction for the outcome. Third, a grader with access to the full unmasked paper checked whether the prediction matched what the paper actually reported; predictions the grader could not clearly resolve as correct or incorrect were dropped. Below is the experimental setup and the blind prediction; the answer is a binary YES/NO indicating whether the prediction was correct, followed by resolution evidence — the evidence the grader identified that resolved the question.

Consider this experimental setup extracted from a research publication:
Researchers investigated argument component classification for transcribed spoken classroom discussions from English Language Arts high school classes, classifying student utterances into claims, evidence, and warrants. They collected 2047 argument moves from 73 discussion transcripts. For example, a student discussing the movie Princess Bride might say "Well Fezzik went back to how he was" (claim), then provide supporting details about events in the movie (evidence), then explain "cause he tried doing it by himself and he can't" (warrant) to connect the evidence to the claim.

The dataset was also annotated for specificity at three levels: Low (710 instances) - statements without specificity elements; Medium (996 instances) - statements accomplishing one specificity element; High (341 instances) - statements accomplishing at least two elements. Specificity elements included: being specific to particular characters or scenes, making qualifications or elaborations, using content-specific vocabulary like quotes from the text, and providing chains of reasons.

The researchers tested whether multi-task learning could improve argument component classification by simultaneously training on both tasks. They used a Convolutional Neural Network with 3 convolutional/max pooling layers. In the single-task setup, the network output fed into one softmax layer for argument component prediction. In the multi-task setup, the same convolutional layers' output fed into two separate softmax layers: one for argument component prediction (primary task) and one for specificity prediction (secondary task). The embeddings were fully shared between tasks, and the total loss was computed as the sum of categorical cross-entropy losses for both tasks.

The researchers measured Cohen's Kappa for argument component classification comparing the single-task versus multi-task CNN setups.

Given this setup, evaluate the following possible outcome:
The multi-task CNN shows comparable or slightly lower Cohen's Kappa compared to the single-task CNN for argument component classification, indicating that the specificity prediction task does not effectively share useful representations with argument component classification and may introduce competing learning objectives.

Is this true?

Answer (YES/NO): NO